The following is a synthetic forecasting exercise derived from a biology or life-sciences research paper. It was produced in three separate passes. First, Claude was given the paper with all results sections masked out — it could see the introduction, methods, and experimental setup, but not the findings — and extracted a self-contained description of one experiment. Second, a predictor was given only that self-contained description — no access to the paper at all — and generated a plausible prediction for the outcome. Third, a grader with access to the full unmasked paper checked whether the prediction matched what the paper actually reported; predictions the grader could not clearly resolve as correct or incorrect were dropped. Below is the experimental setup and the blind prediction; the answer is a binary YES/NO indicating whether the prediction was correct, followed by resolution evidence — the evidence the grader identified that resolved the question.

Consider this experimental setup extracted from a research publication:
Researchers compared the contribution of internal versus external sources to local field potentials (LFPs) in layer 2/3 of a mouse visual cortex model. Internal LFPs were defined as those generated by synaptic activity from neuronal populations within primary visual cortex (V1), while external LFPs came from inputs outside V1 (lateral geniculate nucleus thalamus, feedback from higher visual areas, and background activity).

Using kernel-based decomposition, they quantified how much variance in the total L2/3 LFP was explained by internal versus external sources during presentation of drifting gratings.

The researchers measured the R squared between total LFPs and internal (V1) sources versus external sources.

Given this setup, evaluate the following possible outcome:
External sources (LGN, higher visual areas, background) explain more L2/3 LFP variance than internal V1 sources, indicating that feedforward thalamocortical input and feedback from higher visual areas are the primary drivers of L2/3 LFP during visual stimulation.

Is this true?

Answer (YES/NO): YES